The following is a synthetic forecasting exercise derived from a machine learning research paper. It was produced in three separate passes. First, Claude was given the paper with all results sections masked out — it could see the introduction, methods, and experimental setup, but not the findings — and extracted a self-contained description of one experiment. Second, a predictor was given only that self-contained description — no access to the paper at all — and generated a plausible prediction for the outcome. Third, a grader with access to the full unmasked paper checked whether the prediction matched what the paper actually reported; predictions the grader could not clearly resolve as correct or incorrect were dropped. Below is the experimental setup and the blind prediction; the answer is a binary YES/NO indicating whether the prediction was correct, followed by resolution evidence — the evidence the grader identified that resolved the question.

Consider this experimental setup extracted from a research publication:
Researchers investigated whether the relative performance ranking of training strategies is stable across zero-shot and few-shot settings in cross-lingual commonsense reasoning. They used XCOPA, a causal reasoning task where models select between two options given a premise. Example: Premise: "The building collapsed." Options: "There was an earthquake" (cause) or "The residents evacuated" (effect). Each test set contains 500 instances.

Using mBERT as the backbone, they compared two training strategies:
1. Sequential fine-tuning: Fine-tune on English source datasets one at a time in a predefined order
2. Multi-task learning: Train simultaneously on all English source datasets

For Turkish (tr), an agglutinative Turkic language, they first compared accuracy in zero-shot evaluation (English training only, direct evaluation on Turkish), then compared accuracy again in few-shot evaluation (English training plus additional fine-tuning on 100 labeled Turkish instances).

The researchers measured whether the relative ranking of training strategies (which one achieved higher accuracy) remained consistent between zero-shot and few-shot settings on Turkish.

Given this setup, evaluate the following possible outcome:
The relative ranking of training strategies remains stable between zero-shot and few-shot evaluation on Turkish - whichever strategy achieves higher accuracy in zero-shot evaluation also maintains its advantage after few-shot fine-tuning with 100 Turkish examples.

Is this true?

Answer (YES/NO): NO